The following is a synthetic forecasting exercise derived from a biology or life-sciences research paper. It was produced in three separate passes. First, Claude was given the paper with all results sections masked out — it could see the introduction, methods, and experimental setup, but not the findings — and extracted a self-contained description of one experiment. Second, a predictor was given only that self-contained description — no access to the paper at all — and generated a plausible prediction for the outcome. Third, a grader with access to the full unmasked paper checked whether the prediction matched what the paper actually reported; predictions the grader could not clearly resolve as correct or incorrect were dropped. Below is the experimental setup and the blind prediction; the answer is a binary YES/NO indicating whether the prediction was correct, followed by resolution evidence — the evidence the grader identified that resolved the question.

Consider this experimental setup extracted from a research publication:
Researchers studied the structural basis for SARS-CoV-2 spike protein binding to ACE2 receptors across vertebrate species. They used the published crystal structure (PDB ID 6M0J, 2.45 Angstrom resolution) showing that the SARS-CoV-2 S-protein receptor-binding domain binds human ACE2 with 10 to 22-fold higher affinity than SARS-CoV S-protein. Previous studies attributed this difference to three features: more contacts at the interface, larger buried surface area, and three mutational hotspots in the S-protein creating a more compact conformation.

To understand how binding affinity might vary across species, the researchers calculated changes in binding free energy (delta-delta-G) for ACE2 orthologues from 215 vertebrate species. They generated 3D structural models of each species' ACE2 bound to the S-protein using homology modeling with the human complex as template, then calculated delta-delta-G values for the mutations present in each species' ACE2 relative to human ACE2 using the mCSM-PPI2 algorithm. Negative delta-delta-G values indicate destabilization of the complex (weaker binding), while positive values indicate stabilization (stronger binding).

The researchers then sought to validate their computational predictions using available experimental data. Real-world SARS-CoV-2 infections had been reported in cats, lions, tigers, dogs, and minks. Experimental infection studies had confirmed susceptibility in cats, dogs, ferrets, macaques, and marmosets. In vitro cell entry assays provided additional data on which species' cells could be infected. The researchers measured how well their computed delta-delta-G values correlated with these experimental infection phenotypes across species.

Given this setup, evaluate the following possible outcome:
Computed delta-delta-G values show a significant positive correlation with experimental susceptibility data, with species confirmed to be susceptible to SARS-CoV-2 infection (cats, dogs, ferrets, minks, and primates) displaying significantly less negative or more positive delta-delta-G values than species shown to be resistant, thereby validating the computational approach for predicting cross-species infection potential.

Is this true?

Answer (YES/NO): NO